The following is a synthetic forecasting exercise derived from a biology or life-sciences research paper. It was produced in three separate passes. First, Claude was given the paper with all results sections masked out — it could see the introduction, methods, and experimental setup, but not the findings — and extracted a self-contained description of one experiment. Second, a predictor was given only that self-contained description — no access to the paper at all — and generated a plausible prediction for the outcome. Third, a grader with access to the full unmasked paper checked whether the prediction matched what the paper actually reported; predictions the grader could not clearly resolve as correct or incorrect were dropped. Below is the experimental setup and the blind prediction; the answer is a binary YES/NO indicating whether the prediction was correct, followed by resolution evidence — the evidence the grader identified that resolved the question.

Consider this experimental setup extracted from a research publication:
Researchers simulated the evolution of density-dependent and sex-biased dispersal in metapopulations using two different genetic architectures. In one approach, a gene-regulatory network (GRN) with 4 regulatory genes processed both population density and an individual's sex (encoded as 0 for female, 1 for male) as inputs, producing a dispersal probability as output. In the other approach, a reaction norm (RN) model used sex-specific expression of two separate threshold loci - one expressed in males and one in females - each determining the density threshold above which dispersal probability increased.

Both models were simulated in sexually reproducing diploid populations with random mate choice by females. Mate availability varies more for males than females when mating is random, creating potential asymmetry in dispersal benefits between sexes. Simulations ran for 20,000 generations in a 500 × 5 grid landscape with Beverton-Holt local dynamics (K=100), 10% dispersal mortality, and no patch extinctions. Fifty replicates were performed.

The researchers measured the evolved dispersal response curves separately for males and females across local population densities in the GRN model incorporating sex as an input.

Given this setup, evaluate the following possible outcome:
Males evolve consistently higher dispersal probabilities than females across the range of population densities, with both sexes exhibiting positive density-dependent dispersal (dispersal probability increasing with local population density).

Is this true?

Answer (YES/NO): YES